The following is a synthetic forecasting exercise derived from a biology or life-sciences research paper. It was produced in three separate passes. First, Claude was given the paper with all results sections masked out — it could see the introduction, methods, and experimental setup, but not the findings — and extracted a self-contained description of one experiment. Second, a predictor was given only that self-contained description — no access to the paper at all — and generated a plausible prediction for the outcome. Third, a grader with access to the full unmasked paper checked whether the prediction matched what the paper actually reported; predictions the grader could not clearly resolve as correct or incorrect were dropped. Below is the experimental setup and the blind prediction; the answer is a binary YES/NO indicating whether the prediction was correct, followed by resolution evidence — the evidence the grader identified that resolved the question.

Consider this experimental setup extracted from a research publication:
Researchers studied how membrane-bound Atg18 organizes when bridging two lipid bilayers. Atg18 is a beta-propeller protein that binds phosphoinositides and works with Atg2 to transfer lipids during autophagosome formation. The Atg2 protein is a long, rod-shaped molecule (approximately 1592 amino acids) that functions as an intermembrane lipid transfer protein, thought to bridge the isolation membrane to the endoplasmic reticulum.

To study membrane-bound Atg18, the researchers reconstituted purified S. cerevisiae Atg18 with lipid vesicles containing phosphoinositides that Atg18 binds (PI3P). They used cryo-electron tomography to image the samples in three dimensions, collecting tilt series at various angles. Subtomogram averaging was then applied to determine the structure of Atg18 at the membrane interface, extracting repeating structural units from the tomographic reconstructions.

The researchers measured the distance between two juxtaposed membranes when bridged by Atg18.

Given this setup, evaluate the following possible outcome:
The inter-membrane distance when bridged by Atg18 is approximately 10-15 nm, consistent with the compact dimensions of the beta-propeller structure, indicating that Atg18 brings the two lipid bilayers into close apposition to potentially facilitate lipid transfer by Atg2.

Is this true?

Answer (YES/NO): NO